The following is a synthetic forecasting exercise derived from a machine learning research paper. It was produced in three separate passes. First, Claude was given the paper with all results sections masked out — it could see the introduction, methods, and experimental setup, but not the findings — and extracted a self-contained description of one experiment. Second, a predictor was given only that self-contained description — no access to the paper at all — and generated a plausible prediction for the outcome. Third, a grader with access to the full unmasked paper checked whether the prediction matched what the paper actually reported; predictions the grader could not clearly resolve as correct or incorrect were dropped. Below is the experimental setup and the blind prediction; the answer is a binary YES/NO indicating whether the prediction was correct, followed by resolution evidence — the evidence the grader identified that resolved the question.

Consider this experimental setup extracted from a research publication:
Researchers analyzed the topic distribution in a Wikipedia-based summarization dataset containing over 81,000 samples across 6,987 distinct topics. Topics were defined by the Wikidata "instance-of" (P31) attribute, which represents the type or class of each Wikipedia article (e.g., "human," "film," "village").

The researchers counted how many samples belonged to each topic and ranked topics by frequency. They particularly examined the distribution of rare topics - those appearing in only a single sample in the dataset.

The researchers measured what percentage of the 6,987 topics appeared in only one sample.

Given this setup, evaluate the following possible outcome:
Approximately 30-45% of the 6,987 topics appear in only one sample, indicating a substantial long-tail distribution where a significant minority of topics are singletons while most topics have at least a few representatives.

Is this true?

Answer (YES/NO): NO